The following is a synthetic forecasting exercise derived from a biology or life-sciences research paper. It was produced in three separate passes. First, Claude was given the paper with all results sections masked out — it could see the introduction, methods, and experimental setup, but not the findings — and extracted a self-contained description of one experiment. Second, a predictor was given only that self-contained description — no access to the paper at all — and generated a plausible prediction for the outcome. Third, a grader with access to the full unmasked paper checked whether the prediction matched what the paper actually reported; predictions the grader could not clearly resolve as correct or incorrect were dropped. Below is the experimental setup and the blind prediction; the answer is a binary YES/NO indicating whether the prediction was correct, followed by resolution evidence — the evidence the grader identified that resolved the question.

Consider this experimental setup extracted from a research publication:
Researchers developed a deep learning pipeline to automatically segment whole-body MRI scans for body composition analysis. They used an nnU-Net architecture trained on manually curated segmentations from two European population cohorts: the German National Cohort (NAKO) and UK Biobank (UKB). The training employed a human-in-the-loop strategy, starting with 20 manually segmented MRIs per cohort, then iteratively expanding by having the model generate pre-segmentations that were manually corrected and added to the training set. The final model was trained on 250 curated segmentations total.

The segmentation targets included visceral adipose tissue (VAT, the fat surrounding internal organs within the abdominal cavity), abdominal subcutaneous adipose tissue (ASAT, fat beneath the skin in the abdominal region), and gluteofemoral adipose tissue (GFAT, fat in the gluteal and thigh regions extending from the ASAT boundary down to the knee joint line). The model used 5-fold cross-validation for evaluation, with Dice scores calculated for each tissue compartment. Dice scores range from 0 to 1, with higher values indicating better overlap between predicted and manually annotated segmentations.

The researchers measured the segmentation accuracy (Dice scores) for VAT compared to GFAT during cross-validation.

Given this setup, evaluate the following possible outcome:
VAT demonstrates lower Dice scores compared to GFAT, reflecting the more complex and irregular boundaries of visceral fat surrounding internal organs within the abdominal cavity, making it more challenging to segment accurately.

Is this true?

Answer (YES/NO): YES